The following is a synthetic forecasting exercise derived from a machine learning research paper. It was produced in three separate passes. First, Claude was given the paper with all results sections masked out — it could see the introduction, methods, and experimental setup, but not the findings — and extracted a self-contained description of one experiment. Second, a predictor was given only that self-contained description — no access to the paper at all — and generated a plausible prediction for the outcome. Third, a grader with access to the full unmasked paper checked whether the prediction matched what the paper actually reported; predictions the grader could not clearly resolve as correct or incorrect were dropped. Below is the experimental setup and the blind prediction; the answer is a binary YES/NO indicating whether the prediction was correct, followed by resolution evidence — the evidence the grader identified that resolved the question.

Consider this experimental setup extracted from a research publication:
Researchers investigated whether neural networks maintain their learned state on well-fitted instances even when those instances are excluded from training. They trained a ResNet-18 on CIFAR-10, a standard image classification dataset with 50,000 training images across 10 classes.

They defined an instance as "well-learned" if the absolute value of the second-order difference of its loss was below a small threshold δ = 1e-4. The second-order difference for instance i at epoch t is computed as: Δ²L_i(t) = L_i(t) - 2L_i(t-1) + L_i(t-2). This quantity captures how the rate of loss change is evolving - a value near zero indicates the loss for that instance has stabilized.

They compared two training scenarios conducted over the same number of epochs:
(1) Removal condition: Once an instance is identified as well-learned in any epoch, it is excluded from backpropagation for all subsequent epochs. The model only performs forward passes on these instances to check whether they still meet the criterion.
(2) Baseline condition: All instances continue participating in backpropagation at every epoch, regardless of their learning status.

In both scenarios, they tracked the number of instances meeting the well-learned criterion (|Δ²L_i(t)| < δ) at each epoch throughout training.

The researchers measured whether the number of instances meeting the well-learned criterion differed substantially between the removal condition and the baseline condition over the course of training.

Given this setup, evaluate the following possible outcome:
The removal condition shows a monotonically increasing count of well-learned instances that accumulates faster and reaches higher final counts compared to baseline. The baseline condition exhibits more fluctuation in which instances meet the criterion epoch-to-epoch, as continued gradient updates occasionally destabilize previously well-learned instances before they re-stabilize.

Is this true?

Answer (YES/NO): NO